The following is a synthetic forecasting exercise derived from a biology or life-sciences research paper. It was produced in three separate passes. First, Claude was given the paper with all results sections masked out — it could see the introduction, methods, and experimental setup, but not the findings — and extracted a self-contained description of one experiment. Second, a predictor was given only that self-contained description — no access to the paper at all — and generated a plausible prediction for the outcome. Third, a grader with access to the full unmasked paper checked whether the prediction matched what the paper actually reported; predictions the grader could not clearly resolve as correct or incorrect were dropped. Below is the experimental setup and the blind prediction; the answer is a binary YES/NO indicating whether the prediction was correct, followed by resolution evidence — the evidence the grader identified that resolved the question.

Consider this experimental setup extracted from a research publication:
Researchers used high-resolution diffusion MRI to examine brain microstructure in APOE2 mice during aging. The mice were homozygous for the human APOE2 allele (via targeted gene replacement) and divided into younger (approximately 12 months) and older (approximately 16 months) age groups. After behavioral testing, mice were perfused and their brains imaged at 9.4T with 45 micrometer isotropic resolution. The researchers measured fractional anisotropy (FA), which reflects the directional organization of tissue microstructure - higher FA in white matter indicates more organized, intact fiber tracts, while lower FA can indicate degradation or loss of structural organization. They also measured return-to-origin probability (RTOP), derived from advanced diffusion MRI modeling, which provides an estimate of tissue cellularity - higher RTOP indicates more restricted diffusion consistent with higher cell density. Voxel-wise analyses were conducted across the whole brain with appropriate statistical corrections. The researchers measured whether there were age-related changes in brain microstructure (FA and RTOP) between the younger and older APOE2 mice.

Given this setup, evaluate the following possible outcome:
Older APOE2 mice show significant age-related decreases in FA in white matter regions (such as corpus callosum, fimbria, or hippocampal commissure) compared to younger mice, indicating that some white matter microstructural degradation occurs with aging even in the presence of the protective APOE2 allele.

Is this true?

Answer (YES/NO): YES